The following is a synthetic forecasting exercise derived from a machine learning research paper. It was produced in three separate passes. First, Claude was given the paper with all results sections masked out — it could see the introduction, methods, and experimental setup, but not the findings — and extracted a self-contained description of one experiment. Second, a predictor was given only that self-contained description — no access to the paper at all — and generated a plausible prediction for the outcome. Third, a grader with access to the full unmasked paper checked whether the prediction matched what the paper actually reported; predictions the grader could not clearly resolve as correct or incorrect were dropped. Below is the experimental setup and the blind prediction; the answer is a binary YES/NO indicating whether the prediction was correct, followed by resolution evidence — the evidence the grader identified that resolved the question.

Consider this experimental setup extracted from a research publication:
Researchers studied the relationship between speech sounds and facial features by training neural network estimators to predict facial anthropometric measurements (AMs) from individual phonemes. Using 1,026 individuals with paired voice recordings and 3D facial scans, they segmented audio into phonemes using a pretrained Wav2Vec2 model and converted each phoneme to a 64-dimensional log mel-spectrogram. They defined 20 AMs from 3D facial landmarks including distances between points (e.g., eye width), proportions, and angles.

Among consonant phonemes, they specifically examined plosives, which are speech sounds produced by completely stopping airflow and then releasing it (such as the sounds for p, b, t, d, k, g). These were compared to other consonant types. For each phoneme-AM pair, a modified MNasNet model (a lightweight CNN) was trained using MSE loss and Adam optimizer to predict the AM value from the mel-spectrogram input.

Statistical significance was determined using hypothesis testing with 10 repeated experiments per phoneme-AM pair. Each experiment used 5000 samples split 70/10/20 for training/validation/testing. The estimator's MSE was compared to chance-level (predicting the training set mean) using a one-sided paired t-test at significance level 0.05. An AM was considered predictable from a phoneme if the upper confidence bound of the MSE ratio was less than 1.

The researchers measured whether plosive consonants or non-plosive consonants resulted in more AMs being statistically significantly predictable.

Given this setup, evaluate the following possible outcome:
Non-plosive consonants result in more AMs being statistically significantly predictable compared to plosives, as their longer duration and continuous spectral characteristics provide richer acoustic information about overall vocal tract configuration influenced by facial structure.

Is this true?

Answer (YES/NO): YES